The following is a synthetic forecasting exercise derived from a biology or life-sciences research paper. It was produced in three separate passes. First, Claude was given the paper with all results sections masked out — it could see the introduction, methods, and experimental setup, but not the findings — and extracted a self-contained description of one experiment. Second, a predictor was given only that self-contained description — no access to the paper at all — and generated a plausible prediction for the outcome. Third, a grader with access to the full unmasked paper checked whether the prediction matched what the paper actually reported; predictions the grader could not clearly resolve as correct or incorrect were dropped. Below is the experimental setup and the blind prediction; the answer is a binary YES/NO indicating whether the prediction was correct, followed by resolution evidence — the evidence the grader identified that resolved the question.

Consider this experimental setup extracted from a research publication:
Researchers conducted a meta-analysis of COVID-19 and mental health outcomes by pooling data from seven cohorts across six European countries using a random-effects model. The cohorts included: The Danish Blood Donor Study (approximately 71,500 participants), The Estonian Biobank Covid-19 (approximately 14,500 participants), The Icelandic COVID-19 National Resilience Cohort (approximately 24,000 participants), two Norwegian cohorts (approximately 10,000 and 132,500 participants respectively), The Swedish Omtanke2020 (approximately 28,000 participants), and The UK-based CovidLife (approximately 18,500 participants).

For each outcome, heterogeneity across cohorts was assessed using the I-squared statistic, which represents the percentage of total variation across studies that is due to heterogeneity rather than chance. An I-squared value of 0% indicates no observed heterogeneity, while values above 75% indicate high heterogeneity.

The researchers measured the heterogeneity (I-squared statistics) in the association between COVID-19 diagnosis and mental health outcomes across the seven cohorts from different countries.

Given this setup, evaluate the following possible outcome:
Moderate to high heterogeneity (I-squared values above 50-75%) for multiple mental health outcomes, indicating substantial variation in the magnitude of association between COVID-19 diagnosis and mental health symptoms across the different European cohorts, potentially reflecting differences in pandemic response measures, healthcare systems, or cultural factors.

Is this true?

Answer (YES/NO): YES